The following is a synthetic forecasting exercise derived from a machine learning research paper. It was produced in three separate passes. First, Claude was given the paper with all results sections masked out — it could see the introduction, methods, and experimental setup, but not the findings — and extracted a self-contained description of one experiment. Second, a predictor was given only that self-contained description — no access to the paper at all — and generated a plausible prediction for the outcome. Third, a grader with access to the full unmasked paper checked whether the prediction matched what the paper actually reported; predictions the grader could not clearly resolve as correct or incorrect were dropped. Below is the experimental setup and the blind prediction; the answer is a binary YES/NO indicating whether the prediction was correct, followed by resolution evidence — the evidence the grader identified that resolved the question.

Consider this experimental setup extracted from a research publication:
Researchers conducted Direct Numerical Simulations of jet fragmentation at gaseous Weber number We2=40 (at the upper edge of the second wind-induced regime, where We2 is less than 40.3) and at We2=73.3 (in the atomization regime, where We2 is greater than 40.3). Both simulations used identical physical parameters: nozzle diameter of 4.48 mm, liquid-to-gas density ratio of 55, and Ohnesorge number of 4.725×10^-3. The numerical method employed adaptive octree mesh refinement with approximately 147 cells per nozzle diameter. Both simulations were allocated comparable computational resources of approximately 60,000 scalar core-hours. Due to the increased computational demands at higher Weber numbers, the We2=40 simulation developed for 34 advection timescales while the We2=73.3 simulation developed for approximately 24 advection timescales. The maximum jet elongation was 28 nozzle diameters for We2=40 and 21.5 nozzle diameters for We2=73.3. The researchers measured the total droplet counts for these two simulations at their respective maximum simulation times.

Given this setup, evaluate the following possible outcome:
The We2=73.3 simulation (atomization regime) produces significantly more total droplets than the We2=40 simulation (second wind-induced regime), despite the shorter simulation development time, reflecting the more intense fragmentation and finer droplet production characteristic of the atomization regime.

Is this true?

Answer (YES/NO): YES